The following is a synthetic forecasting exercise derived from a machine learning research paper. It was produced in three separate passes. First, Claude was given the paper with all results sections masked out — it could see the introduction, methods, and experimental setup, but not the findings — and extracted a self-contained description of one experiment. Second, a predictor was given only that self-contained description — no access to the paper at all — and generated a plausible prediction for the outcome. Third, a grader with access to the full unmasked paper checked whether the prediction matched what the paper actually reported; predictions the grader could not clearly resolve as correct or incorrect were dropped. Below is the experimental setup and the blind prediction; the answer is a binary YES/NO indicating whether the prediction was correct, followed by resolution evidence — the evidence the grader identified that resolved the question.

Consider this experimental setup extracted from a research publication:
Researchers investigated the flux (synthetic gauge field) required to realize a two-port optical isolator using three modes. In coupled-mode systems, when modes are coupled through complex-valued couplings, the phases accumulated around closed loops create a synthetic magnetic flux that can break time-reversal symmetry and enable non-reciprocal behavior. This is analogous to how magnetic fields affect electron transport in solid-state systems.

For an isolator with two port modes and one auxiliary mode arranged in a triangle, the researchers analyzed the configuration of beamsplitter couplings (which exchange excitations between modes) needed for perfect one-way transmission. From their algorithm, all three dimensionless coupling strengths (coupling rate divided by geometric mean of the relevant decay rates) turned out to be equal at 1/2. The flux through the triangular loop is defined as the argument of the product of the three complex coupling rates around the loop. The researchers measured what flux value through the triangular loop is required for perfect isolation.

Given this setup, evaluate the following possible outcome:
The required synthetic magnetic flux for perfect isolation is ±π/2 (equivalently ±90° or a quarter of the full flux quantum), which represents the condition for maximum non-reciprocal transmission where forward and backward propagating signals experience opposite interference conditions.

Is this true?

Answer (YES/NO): YES